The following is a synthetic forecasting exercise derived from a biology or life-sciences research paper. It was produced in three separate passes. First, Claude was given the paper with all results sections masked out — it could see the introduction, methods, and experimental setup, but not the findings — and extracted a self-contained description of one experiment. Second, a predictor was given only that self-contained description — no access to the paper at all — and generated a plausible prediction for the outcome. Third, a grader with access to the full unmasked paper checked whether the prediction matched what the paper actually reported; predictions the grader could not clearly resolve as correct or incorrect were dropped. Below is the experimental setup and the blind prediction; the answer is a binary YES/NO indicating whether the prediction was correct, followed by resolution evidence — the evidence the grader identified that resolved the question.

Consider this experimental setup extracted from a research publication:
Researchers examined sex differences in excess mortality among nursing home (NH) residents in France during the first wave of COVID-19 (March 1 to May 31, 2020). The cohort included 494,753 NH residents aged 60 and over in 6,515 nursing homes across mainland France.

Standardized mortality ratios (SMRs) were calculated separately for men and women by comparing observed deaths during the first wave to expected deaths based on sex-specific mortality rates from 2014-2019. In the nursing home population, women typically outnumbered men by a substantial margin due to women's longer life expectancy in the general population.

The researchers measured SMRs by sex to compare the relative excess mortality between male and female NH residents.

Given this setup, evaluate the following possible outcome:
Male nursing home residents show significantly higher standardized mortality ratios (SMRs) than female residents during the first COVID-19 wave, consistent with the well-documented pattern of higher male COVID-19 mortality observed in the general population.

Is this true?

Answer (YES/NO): YES